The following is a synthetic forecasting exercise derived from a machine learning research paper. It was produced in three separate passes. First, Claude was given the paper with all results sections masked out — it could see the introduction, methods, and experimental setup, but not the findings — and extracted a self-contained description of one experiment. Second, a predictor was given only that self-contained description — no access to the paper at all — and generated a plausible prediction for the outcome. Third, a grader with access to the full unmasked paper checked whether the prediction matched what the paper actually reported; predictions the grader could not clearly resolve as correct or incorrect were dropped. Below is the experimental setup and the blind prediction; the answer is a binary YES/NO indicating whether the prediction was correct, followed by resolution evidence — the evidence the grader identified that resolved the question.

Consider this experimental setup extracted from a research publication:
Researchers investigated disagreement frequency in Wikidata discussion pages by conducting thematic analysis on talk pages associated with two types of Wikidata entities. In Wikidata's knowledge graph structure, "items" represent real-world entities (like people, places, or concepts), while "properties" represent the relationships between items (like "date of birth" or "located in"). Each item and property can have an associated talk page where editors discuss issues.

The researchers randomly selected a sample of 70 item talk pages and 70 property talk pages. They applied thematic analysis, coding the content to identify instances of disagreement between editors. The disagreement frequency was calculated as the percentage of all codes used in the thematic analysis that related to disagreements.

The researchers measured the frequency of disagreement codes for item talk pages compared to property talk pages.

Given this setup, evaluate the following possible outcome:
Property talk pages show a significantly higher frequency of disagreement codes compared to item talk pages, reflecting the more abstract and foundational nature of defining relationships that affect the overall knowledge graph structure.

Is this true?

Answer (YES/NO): NO